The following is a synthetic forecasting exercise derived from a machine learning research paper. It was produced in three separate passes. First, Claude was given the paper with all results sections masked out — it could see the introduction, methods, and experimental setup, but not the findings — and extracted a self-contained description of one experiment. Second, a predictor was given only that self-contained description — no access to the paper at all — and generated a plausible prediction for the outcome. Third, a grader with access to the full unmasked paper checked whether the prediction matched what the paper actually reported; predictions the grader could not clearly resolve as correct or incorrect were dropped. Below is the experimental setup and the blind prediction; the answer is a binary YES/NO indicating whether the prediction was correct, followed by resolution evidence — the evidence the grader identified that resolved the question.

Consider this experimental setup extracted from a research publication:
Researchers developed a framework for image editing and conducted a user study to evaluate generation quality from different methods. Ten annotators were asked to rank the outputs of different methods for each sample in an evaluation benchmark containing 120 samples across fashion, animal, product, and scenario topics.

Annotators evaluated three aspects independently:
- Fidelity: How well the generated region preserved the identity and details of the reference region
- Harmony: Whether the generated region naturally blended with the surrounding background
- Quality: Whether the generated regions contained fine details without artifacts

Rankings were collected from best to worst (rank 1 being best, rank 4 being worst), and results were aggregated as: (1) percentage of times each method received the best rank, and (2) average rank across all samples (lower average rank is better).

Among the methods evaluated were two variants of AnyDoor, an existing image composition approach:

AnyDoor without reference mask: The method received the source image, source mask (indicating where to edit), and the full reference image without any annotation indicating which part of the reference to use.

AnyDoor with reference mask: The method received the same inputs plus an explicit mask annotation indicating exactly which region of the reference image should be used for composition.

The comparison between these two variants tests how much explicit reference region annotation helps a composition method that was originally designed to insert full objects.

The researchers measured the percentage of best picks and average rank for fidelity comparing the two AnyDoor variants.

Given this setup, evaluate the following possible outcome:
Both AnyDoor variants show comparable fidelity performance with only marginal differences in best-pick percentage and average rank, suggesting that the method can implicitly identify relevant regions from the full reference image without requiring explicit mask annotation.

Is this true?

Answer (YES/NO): NO